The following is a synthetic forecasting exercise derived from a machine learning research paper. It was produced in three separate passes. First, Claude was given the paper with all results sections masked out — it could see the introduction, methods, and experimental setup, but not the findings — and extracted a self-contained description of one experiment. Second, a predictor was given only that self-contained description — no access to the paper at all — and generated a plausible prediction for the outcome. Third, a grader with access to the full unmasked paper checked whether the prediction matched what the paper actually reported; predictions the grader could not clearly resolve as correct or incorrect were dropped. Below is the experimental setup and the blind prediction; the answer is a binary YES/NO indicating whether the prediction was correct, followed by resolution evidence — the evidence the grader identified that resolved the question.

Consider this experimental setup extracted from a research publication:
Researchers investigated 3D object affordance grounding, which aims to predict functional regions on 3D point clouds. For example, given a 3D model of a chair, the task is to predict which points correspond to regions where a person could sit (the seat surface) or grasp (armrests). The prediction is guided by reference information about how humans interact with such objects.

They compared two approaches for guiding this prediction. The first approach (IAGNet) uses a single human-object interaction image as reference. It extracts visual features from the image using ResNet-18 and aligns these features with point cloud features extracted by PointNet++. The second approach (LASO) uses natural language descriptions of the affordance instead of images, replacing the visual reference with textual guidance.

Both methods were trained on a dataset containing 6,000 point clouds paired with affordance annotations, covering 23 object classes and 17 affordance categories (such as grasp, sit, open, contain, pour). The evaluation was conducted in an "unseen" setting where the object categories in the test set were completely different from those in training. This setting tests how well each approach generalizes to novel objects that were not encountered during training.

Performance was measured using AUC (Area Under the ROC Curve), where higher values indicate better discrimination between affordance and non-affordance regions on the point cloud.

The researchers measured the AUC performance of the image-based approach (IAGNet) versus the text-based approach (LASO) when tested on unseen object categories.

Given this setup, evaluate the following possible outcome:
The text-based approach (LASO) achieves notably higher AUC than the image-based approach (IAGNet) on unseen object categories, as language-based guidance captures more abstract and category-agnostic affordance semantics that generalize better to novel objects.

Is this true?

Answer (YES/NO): NO